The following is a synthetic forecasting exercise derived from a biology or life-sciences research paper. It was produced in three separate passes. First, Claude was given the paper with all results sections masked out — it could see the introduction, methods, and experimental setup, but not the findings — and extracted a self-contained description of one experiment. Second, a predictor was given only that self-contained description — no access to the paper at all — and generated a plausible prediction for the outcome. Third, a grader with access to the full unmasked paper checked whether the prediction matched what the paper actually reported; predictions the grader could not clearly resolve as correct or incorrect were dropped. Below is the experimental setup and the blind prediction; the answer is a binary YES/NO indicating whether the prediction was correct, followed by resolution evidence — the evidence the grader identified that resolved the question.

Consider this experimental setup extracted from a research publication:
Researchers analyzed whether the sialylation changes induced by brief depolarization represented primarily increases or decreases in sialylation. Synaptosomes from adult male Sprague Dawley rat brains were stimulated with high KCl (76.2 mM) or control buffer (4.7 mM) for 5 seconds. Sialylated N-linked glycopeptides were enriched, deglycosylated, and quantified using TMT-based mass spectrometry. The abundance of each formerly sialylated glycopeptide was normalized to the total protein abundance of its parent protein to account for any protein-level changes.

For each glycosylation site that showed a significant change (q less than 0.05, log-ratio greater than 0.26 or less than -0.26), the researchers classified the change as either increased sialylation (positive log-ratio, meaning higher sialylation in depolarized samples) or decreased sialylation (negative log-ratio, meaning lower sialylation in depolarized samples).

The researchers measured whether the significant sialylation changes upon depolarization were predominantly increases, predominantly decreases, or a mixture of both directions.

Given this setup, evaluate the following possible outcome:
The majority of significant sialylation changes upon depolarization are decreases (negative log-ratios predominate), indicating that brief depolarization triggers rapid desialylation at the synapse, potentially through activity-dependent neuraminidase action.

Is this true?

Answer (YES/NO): YES